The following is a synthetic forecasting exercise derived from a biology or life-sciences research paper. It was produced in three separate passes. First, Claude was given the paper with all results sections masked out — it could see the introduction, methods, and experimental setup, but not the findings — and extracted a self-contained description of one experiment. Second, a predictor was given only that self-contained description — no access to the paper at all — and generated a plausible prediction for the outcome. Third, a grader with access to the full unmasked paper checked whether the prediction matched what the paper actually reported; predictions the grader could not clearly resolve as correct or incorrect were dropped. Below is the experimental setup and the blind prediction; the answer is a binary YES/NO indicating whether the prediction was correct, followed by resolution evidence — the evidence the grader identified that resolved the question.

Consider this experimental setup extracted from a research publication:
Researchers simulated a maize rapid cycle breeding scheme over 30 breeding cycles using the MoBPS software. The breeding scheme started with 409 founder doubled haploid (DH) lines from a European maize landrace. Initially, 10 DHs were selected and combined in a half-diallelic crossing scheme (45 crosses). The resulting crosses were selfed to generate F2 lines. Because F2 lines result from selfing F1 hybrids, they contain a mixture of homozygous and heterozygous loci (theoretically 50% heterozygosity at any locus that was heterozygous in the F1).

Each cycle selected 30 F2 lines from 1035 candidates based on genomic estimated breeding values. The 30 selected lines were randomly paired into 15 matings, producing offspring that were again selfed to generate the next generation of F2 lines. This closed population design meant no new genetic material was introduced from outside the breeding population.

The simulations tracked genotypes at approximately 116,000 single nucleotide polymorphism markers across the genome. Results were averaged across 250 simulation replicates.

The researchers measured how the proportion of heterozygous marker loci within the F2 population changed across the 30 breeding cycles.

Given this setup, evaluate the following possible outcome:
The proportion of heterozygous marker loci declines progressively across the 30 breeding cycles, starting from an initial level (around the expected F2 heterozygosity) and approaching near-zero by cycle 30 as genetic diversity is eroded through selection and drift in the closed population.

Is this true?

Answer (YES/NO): YES